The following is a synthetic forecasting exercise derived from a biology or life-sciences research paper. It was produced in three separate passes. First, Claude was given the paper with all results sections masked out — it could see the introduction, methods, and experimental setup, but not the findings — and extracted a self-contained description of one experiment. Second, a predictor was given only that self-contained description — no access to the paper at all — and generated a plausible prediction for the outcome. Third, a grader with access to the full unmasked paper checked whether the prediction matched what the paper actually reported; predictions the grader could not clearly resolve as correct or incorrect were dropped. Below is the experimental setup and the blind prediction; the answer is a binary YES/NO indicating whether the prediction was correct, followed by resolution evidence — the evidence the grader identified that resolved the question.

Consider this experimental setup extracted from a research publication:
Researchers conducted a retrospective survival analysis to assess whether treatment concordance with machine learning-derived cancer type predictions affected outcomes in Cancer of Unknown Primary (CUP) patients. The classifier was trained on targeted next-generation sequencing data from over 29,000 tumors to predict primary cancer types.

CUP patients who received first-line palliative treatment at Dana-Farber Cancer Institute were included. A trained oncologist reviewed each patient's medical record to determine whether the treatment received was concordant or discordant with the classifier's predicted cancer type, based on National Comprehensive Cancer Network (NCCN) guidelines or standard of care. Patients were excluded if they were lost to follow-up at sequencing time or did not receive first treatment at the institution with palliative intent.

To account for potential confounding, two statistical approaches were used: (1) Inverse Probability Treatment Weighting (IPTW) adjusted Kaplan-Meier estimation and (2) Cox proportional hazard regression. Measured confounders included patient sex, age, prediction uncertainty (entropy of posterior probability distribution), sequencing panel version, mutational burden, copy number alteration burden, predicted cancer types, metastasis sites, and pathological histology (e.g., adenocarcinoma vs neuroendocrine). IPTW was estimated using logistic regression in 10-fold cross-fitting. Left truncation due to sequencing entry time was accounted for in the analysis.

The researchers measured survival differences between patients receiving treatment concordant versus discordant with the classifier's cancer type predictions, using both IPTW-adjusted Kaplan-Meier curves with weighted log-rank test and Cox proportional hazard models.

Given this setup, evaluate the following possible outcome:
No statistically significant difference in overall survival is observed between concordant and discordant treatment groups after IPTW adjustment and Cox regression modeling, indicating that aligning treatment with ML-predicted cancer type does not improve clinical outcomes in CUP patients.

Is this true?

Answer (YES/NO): NO